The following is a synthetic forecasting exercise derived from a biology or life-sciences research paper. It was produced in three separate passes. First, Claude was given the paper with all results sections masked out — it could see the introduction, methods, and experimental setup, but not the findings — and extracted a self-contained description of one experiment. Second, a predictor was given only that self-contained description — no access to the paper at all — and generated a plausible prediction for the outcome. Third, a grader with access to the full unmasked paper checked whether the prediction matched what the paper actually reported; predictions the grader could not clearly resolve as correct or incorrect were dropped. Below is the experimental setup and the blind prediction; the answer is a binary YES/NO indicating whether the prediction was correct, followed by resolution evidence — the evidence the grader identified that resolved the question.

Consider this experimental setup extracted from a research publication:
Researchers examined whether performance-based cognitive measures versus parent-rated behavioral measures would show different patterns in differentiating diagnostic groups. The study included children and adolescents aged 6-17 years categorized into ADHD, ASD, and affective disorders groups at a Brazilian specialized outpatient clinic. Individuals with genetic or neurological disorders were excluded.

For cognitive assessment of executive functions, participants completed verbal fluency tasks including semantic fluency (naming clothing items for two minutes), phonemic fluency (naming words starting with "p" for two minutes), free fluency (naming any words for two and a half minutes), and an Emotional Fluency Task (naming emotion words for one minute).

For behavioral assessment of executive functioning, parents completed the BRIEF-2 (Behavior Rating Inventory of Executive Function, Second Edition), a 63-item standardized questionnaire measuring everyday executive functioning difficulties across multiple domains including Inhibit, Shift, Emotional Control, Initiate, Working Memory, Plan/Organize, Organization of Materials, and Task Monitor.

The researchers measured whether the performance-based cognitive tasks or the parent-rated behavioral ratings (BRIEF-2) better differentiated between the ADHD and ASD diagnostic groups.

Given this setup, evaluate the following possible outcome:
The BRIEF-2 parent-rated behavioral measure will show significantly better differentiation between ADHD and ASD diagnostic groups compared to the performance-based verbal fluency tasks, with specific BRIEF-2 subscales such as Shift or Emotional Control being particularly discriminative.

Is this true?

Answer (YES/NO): YES